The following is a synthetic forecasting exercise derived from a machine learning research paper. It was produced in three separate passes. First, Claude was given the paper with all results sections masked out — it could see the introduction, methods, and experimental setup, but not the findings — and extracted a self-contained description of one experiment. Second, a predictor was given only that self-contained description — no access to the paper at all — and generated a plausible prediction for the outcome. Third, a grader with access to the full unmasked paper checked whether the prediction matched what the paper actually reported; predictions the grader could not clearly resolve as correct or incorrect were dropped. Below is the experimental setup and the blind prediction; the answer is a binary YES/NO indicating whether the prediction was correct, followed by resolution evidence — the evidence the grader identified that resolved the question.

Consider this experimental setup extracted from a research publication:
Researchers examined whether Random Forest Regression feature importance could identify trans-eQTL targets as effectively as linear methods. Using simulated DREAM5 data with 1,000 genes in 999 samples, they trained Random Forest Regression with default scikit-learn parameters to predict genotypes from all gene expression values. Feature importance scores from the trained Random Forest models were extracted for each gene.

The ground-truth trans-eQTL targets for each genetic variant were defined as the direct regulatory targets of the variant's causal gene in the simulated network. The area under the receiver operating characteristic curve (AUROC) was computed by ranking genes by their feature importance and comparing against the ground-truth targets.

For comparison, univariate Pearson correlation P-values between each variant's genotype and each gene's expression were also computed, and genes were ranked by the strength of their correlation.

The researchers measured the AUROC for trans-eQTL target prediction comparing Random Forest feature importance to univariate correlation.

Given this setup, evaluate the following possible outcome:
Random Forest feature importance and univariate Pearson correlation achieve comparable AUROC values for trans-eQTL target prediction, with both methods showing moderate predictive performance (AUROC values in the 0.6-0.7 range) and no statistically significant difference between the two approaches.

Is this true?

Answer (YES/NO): NO